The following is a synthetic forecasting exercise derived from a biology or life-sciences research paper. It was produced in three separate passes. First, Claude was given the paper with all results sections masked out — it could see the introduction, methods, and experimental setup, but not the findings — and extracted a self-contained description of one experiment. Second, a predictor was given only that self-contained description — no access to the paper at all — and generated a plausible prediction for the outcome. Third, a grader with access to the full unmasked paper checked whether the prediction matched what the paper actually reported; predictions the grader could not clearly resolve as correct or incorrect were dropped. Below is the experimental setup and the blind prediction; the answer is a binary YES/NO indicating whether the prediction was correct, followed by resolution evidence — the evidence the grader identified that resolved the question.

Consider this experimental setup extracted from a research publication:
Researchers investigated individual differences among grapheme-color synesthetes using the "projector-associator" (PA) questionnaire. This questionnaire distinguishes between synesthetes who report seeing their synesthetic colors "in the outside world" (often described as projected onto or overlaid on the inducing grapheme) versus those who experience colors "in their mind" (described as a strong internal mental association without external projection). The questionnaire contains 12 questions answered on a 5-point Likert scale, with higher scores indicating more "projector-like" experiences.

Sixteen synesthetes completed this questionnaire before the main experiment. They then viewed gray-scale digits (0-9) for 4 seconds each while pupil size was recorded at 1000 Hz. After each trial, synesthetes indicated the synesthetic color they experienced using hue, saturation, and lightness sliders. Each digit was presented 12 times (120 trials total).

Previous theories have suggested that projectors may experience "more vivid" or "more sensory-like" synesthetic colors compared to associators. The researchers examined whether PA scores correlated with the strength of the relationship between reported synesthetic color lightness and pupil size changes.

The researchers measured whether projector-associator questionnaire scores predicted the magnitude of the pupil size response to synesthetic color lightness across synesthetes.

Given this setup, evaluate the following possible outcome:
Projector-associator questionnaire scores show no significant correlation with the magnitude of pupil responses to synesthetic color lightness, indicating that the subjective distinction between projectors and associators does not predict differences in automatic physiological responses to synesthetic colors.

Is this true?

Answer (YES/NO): NO